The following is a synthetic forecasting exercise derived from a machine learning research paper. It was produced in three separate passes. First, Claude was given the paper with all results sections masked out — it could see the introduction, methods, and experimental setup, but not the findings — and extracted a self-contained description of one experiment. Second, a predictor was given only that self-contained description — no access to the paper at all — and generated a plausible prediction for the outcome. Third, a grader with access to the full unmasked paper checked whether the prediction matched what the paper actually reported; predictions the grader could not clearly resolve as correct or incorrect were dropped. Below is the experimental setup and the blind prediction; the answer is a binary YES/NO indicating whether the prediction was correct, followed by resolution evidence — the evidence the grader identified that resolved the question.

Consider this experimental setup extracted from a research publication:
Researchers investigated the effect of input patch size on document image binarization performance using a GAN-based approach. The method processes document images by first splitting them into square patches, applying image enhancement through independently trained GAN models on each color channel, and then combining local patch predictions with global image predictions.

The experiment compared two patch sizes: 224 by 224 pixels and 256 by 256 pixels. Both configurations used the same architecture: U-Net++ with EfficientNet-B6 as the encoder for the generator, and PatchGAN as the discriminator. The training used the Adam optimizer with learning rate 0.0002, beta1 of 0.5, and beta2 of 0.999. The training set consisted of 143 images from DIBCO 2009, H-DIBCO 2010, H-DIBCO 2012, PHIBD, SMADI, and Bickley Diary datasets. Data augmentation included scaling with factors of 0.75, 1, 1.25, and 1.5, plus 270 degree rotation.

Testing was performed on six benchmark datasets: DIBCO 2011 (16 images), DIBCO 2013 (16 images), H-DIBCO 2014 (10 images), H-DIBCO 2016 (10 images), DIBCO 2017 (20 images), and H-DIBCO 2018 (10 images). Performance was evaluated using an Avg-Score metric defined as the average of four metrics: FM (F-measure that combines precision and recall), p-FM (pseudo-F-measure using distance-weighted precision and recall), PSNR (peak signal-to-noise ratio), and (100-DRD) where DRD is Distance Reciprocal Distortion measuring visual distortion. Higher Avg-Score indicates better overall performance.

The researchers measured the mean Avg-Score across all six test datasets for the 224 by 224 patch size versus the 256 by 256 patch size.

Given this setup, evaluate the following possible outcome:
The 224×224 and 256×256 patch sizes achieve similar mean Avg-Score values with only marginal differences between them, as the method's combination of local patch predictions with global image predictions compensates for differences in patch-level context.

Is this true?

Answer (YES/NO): NO